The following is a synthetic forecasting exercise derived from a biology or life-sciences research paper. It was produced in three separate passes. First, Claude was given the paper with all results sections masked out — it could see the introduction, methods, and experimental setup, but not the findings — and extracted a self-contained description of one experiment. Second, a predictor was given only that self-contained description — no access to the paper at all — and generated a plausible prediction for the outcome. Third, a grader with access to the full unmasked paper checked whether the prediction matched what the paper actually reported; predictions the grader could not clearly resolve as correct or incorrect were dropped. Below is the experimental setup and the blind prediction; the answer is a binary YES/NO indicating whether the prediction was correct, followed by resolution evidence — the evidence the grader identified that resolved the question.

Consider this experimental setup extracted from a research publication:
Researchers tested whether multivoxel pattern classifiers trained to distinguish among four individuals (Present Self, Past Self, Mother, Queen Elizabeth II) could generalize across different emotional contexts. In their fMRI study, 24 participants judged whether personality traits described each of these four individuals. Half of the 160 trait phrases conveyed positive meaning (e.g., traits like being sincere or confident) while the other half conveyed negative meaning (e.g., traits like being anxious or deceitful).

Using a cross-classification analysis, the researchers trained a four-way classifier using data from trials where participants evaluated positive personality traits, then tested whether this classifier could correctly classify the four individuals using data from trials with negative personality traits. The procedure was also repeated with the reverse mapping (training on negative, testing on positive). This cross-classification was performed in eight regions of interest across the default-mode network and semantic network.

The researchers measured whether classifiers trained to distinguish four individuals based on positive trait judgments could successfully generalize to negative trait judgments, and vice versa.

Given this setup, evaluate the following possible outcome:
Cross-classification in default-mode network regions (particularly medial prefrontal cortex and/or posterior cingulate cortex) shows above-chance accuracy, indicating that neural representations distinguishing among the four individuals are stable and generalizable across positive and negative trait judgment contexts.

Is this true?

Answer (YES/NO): YES